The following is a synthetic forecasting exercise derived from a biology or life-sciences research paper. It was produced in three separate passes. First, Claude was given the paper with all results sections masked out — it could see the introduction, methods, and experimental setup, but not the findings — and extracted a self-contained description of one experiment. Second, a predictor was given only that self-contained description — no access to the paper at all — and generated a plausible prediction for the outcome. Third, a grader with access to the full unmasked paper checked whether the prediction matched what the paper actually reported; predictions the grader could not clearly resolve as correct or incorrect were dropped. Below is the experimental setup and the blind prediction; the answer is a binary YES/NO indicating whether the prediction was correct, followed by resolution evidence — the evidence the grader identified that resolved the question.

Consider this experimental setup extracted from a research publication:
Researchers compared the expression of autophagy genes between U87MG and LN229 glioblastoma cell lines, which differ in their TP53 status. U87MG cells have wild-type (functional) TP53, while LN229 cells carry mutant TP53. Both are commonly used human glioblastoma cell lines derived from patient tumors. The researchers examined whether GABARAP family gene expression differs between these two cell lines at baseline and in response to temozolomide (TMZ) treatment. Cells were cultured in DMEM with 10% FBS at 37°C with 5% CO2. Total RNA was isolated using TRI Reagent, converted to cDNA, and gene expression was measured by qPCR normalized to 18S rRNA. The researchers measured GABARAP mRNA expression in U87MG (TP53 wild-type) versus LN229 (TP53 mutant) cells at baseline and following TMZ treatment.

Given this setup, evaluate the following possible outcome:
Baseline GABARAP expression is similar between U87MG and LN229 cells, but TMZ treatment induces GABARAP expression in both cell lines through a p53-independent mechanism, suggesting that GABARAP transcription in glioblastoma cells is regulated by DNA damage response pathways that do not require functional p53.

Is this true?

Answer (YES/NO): NO